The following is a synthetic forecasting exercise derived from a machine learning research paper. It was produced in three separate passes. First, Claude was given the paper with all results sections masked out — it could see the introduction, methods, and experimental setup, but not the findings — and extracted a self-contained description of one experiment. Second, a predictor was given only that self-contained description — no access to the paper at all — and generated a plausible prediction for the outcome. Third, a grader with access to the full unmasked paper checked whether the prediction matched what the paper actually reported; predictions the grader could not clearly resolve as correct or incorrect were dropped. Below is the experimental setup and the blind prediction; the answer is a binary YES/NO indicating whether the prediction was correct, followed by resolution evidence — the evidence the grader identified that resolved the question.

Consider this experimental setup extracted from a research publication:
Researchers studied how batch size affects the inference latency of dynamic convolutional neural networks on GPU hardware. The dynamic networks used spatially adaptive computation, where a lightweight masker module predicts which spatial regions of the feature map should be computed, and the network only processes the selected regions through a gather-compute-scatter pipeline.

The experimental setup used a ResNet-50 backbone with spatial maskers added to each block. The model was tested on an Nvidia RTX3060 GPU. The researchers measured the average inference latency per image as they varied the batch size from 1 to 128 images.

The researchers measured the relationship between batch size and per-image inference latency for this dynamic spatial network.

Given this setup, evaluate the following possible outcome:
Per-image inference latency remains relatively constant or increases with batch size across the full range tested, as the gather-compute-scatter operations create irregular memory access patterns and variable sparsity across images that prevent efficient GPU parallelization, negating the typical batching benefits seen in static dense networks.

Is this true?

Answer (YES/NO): NO